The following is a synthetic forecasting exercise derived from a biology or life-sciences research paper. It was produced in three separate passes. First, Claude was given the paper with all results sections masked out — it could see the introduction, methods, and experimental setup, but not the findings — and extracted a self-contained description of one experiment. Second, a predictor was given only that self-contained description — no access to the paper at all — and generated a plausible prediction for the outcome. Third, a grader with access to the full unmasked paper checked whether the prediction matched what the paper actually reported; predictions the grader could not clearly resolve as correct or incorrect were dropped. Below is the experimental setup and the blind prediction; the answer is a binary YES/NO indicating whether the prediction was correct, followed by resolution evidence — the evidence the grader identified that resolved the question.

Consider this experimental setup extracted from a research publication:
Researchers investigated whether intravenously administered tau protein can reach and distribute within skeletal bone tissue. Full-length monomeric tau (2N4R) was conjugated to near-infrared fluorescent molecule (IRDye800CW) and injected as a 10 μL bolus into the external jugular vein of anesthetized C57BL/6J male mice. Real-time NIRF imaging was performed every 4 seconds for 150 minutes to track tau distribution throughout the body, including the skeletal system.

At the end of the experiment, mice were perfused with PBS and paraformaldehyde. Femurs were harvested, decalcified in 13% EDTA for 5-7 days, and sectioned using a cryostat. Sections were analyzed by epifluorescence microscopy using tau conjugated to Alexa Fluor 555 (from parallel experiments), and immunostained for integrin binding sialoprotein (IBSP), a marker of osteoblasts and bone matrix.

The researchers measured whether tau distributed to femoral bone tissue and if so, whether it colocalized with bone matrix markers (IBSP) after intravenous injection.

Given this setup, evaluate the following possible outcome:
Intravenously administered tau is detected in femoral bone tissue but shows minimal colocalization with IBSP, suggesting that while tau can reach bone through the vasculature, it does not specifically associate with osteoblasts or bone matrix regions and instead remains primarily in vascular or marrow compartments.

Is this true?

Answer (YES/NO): NO